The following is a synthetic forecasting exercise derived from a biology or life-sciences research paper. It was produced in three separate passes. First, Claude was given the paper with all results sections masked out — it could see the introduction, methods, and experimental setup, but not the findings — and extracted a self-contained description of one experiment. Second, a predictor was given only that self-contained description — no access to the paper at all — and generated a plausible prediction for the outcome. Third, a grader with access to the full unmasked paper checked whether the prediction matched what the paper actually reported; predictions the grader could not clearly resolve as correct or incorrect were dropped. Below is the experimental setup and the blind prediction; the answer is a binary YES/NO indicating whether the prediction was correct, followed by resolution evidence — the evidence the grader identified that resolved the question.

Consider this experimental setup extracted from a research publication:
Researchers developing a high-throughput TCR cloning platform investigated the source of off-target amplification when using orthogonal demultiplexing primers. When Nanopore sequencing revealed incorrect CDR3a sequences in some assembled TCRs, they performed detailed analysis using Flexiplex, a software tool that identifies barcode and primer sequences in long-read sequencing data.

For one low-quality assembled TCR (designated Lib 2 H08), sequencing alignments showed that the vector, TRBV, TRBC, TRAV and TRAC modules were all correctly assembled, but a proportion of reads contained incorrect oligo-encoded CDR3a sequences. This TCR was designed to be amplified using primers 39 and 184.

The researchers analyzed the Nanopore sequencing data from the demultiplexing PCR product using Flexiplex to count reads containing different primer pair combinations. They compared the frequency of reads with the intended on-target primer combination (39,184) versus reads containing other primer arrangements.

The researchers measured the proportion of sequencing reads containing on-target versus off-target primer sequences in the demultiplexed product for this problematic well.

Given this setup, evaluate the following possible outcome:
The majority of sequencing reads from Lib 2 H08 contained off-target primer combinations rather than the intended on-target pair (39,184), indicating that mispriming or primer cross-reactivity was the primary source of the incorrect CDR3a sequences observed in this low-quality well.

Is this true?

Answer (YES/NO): NO